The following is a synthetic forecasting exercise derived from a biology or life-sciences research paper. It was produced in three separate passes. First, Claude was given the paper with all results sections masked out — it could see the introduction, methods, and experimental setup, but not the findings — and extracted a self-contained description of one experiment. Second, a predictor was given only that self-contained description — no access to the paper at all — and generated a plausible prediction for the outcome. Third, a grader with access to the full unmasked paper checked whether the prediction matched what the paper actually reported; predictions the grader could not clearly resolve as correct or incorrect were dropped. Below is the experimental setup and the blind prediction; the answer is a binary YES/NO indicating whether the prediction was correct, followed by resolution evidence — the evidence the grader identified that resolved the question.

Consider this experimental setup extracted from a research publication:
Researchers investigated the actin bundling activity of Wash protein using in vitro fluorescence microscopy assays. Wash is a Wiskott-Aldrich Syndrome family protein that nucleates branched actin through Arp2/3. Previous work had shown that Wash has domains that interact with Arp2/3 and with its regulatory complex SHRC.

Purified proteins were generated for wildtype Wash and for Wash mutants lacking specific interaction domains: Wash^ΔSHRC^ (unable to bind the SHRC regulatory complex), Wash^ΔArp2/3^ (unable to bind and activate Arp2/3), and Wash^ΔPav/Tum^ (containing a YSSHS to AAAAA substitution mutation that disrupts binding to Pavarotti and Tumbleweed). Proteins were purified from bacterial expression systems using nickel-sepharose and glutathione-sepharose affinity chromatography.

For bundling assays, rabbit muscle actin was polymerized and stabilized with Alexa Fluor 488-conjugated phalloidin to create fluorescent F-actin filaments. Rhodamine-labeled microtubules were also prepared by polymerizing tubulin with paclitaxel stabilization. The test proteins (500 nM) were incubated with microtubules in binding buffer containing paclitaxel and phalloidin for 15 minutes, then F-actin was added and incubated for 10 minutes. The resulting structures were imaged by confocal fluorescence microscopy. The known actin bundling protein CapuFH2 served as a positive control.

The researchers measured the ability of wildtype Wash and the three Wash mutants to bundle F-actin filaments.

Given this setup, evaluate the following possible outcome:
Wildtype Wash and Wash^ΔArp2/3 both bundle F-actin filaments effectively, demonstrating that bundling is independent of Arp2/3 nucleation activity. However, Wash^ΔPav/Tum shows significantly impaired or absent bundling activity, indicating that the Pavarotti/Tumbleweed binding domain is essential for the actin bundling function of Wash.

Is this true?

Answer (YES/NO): YES